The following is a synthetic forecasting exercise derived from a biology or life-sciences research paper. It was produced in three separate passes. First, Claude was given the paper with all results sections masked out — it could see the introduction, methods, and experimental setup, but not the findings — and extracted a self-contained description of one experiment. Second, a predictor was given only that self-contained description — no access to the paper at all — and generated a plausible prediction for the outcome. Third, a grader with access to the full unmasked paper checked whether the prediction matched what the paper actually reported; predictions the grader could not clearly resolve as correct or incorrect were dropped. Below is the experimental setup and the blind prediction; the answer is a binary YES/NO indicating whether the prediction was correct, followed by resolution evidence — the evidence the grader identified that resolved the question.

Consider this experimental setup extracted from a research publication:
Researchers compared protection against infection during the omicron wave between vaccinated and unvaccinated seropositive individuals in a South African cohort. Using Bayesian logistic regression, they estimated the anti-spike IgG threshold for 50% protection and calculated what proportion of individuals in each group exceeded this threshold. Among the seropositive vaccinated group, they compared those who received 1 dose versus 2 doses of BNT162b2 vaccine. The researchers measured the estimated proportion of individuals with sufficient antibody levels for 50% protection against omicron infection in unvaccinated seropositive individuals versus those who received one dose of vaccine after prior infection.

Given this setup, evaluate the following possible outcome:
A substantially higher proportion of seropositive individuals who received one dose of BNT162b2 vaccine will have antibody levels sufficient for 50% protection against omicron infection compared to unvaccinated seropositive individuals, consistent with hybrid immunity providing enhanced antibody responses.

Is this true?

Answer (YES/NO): YES